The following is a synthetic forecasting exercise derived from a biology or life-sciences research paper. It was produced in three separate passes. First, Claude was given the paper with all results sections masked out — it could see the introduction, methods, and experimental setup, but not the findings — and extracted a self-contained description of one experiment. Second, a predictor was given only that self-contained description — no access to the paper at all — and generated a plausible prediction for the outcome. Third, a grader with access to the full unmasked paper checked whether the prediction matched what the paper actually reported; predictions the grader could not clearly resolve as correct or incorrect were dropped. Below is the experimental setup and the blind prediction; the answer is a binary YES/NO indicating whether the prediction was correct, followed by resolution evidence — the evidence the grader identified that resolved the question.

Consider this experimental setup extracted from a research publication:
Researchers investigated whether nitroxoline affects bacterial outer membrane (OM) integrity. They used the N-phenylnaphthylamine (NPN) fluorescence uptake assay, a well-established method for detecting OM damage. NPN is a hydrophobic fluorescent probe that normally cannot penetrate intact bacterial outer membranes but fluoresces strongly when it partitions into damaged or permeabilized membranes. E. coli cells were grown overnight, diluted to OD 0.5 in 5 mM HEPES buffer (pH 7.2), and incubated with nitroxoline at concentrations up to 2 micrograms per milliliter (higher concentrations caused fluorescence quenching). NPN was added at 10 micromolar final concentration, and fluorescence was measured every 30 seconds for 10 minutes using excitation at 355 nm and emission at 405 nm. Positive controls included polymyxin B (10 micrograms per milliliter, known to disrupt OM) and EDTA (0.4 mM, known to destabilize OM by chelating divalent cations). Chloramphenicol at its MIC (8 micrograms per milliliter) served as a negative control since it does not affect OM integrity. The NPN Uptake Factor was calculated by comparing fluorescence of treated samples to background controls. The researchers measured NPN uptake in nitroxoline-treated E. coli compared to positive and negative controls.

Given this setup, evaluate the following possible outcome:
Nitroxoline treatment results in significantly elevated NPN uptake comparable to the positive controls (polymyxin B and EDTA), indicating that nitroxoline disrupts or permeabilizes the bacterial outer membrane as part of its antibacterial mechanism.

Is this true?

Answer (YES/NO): NO